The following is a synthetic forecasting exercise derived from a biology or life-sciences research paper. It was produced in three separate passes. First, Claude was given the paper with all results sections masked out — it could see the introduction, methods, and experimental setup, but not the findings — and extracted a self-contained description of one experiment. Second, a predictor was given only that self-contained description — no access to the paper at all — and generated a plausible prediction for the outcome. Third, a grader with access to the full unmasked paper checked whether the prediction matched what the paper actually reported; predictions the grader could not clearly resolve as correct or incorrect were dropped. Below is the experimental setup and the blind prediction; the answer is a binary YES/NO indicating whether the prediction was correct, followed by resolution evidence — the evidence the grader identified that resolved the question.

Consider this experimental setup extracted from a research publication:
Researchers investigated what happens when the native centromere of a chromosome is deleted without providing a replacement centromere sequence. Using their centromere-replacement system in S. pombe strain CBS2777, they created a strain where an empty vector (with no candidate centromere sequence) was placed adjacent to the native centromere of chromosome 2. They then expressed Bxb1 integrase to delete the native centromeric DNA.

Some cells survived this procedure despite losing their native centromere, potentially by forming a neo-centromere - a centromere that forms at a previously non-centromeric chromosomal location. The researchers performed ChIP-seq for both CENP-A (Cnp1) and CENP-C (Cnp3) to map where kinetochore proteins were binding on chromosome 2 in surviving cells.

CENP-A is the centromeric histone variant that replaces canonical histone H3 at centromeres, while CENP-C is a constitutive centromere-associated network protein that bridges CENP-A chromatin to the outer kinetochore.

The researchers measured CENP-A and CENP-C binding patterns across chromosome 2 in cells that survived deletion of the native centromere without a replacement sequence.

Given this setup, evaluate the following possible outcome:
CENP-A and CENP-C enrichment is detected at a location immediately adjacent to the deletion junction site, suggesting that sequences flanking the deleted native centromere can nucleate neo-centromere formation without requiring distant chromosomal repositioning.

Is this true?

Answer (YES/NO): NO